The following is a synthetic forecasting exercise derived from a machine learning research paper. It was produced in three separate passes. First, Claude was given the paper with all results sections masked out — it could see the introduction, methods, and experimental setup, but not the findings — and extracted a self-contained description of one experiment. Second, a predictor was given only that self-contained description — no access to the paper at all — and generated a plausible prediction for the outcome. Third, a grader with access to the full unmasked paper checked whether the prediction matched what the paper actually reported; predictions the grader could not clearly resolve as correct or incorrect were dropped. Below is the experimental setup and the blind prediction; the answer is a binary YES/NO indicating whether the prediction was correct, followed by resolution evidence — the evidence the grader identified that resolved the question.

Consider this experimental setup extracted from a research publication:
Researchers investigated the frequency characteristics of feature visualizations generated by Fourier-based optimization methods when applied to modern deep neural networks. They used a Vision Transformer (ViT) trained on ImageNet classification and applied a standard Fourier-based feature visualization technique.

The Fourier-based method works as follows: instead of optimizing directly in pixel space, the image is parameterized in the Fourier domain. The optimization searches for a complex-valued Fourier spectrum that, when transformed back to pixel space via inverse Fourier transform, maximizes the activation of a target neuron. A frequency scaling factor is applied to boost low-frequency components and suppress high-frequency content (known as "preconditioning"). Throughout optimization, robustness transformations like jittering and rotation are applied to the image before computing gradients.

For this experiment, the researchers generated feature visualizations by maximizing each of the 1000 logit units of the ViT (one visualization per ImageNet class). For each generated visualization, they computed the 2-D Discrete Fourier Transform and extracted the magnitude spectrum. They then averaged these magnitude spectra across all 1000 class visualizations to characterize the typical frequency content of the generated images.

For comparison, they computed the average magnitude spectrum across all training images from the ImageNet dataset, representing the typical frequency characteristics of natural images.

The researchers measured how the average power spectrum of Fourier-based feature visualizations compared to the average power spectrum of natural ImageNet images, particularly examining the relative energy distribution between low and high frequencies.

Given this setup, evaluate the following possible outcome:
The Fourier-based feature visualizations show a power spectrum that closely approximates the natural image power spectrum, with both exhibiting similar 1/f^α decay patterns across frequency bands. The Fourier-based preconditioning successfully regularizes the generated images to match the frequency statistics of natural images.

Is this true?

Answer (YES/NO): NO